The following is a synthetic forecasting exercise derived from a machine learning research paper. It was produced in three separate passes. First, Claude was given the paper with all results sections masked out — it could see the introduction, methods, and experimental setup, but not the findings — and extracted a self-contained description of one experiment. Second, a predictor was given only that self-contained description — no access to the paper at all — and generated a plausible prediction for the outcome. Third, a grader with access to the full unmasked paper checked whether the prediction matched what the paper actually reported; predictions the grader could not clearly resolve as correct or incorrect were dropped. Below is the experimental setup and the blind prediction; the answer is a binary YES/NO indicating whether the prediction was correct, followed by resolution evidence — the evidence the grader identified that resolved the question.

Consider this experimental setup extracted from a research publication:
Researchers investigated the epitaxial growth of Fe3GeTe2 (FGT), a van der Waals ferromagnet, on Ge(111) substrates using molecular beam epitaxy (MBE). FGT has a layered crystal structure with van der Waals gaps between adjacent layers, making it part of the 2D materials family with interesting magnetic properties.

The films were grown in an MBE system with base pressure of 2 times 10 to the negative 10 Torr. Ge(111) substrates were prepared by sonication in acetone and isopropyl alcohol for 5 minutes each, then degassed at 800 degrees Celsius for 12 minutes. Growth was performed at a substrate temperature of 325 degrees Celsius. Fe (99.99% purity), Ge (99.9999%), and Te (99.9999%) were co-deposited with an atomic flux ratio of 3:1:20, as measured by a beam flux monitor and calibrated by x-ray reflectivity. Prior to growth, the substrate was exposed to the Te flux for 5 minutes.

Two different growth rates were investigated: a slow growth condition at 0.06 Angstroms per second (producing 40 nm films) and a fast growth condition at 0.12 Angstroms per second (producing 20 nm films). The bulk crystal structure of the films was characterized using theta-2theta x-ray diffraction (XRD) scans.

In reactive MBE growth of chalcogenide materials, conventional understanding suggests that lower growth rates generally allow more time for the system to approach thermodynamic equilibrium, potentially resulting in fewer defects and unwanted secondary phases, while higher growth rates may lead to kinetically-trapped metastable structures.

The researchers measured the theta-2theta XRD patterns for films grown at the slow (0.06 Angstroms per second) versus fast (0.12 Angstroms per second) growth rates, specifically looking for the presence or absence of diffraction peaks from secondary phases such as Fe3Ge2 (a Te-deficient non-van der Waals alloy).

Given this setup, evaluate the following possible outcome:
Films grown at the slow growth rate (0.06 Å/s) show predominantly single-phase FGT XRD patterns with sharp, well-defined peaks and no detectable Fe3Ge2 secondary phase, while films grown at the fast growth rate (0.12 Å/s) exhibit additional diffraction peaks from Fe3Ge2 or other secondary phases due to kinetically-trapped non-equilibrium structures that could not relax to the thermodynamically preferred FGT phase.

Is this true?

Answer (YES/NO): NO